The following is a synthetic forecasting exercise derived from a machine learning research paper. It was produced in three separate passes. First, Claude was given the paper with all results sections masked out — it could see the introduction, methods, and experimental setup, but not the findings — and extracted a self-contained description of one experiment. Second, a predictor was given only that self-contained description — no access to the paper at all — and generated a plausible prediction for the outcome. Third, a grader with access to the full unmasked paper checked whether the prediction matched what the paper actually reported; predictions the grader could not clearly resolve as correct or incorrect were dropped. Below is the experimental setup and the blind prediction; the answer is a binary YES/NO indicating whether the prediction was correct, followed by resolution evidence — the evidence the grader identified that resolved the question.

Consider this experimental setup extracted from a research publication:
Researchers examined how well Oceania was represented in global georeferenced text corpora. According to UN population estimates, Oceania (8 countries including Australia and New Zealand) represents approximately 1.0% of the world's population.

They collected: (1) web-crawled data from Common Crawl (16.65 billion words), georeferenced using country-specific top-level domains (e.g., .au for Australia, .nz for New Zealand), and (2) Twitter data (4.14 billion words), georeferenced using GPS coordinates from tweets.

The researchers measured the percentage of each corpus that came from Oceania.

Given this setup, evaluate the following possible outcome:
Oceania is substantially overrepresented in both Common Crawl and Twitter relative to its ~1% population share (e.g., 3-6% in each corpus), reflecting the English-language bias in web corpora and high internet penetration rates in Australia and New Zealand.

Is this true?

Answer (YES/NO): NO